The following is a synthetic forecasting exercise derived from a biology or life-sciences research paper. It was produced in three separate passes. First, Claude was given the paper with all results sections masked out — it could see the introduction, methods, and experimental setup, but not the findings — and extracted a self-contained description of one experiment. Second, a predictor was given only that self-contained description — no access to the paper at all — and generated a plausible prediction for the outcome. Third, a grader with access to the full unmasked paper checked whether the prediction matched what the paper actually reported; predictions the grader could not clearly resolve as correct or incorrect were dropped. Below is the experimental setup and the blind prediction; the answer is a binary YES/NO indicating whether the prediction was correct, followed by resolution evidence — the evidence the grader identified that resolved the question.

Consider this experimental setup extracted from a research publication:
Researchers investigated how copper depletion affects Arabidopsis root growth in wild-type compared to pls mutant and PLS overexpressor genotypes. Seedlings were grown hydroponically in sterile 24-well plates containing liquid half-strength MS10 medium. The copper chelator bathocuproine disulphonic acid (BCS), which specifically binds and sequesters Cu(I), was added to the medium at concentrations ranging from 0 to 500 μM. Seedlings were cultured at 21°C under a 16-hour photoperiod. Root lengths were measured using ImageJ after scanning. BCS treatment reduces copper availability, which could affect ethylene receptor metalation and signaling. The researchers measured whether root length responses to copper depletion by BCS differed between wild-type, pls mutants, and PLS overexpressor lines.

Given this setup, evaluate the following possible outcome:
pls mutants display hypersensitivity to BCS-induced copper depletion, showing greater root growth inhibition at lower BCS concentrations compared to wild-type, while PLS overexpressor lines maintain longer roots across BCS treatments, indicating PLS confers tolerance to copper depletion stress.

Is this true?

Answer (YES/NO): NO